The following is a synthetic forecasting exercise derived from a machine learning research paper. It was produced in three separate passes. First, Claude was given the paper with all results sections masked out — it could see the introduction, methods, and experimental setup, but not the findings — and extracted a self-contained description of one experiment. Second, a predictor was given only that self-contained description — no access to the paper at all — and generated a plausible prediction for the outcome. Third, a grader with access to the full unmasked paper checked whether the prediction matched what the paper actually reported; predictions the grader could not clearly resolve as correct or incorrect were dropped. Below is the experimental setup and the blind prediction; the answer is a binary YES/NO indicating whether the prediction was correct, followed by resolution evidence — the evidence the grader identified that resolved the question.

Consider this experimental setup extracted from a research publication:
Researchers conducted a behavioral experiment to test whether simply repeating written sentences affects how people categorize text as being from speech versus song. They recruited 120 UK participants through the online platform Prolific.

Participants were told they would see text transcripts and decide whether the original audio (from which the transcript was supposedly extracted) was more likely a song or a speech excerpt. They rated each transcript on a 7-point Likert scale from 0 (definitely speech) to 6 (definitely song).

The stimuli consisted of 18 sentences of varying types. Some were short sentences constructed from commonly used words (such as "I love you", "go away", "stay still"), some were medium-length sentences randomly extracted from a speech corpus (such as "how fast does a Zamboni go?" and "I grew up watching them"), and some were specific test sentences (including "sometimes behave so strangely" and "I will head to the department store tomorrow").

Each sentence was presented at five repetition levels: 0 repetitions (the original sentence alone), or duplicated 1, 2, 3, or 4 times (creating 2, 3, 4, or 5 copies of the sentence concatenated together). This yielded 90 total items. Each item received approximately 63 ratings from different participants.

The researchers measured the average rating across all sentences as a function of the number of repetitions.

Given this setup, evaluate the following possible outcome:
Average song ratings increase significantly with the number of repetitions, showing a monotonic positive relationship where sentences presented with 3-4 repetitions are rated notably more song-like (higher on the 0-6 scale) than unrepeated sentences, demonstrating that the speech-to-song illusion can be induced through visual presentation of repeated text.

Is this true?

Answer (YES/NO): YES